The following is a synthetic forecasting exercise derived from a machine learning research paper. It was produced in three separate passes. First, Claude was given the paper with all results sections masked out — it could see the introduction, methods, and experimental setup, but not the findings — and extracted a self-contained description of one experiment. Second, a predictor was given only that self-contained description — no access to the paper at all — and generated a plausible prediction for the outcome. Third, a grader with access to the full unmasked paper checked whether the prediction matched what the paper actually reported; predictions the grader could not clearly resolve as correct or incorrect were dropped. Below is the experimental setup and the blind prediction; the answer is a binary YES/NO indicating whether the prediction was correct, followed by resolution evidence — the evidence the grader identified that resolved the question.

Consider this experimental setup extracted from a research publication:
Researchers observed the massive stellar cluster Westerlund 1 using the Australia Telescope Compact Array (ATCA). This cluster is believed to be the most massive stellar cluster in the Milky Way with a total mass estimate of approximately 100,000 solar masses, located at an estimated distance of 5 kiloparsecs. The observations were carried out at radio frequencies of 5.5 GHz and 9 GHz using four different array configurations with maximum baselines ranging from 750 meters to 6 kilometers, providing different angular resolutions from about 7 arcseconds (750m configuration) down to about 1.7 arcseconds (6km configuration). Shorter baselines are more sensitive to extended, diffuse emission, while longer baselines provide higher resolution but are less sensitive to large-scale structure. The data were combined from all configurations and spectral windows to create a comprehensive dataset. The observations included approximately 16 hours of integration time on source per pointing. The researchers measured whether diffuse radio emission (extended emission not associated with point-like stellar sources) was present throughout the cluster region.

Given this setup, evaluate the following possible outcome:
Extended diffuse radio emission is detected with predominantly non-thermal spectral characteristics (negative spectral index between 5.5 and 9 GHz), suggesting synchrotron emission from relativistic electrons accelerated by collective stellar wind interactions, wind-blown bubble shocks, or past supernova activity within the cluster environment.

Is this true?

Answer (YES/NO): NO